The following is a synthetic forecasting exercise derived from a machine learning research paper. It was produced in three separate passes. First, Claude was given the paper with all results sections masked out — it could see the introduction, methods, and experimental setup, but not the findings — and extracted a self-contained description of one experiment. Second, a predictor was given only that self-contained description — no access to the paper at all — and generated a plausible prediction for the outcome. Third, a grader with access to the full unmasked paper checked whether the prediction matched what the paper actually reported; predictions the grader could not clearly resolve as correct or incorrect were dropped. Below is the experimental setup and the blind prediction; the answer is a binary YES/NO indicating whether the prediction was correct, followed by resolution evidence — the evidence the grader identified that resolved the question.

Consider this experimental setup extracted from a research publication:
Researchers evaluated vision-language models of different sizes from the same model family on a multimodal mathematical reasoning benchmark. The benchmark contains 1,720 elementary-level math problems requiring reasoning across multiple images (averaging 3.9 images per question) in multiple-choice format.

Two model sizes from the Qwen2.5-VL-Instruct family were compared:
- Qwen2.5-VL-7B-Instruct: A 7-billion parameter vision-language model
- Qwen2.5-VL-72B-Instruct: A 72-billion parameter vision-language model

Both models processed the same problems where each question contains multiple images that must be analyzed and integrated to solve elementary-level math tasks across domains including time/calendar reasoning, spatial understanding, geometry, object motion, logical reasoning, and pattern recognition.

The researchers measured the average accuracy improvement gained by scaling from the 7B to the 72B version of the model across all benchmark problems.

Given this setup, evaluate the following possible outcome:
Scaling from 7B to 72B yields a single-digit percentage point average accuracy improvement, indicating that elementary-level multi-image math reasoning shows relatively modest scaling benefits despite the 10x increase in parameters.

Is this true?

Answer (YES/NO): NO